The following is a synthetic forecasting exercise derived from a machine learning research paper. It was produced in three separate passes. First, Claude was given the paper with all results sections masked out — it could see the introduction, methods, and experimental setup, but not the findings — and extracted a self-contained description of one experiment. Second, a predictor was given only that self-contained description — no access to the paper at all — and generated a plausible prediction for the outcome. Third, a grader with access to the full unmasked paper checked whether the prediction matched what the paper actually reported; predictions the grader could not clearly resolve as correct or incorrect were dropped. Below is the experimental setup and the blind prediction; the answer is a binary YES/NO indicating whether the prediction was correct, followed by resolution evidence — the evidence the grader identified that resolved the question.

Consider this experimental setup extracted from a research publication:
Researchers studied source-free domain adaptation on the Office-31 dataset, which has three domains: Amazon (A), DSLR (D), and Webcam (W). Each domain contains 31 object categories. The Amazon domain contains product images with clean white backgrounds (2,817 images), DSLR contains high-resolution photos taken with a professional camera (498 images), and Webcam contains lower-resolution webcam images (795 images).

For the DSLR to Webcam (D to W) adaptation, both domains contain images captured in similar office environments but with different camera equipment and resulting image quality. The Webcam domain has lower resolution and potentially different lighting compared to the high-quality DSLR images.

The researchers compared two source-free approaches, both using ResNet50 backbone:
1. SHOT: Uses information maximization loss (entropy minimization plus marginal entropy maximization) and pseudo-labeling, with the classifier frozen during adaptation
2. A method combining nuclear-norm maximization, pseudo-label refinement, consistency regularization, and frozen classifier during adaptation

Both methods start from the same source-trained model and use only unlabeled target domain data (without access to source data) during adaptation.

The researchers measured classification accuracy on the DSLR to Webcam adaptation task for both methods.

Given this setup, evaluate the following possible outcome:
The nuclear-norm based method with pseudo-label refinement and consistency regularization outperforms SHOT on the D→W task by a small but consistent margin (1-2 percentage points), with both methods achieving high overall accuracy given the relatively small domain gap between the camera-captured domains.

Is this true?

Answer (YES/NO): NO